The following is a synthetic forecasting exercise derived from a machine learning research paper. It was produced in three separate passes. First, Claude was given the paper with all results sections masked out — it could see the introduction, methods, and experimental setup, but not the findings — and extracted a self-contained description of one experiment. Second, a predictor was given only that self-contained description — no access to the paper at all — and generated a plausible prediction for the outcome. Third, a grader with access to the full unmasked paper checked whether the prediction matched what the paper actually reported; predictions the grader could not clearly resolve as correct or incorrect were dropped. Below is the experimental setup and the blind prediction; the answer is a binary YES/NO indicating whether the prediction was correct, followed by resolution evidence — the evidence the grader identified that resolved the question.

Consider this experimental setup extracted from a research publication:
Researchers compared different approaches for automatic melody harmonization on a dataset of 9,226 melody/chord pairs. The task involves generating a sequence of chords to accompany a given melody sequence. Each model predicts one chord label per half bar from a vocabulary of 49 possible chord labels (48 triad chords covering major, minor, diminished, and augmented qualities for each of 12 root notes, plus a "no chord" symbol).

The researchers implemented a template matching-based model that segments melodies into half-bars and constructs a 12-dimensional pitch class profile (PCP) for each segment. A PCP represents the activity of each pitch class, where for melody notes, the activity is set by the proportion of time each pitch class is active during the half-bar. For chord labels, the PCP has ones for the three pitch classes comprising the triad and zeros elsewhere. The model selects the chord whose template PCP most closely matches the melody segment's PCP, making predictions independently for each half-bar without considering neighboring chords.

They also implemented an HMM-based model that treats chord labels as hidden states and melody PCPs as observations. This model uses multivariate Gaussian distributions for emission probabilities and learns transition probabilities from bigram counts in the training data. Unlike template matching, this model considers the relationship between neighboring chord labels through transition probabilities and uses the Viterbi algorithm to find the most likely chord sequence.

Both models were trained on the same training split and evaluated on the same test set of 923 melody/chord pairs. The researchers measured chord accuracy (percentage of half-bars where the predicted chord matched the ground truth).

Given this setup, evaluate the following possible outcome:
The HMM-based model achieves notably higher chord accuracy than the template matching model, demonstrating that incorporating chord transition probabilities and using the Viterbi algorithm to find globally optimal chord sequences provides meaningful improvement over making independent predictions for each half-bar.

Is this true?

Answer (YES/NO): NO